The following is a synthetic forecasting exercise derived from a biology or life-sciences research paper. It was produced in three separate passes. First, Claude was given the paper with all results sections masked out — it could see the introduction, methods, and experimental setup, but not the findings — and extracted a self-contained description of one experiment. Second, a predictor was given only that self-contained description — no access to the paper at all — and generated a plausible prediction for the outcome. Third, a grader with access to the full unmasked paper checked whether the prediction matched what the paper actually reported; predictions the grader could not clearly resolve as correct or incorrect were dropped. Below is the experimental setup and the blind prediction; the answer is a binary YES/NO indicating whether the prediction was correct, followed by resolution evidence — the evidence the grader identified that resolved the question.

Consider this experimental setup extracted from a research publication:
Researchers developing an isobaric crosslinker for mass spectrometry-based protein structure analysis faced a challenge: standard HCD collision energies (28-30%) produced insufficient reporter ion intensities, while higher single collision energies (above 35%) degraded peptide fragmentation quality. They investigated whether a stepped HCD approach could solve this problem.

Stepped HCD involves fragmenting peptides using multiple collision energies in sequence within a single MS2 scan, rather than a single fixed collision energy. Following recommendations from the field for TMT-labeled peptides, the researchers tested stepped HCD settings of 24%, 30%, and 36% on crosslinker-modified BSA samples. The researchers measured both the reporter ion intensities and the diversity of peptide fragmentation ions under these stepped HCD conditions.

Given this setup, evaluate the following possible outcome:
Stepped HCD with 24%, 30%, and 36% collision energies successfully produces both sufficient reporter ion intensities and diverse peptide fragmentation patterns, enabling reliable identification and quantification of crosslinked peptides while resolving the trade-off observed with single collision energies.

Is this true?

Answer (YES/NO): YES